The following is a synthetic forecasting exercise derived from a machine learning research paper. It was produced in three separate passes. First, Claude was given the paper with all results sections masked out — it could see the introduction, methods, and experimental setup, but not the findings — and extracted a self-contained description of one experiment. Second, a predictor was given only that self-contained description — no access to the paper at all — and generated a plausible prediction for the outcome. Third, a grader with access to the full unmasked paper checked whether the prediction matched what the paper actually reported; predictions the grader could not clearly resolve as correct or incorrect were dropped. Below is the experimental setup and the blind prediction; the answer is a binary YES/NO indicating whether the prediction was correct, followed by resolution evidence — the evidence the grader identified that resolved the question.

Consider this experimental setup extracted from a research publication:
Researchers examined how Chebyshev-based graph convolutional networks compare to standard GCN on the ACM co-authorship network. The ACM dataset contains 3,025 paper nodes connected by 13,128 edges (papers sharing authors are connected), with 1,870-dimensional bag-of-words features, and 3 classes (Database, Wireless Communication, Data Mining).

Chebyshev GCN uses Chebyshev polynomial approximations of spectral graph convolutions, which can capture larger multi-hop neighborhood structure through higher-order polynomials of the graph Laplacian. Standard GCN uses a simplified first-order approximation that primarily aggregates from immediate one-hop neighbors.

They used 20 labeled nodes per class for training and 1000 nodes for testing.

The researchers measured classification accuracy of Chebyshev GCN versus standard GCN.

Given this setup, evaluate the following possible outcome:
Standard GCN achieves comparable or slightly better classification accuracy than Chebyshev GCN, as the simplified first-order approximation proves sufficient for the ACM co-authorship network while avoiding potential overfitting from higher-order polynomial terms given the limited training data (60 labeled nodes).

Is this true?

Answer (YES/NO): NO